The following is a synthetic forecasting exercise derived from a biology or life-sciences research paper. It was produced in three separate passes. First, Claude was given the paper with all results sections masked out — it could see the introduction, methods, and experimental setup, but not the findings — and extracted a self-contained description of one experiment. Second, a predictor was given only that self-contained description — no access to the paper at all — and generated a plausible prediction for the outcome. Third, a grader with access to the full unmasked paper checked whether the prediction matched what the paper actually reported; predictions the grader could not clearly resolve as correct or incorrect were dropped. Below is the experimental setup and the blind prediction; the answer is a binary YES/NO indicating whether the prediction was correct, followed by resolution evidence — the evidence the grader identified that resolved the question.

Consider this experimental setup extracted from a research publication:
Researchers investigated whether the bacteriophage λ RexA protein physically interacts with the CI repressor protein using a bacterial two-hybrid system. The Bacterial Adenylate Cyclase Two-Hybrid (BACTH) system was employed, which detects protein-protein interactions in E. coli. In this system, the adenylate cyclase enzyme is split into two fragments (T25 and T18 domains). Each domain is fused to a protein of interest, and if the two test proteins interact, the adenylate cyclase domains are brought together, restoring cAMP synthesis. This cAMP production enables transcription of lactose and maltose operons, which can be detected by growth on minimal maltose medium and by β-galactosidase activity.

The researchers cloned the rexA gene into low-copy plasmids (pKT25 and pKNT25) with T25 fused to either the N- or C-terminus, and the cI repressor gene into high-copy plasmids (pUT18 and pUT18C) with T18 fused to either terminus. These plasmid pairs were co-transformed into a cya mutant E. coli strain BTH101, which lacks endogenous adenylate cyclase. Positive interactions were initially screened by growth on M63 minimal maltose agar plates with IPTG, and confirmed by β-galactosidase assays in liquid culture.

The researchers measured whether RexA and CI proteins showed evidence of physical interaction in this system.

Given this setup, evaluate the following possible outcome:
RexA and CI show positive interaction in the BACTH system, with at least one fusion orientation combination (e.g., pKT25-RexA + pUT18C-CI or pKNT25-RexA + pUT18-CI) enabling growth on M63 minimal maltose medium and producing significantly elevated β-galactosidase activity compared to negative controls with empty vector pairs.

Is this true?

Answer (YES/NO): YES